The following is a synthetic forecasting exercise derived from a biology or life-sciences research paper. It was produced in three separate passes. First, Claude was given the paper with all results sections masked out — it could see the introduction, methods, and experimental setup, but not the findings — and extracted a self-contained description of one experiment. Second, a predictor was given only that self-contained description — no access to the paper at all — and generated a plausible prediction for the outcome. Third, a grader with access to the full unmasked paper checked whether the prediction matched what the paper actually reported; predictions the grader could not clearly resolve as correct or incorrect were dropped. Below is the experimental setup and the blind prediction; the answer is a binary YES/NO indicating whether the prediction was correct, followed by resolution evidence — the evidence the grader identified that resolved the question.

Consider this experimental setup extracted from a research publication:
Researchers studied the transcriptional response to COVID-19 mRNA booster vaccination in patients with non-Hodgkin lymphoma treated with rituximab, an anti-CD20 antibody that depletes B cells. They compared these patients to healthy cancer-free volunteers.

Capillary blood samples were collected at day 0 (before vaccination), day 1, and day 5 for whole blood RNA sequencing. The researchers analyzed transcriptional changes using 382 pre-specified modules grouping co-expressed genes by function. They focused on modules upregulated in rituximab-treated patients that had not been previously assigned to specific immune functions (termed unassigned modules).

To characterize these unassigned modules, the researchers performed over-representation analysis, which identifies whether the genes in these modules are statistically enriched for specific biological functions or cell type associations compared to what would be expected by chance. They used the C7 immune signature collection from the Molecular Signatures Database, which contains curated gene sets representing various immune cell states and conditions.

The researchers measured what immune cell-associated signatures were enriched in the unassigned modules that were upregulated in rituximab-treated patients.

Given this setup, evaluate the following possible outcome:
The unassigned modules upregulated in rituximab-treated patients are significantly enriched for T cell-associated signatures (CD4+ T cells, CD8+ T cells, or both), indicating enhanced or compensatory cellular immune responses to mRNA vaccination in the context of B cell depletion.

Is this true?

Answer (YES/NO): NO